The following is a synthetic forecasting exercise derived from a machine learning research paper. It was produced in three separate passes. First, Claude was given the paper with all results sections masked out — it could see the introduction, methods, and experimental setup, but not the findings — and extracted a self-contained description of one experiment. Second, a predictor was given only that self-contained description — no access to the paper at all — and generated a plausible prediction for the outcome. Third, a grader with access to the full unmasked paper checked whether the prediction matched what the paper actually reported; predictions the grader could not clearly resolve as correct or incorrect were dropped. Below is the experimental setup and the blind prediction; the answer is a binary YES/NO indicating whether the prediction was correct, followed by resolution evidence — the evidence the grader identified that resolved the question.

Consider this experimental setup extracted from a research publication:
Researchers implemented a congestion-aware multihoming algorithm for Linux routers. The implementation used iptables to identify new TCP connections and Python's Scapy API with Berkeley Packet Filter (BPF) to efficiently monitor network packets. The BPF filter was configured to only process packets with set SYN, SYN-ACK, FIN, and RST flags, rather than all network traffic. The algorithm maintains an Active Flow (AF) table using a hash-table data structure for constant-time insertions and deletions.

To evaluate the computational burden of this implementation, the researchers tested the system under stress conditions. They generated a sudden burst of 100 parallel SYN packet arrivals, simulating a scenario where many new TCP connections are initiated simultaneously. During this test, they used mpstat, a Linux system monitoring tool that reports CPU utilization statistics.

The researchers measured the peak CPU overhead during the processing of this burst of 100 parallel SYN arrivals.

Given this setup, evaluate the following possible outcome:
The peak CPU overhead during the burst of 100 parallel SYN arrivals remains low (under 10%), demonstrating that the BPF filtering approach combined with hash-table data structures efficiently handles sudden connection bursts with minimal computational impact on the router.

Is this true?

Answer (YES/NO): YES